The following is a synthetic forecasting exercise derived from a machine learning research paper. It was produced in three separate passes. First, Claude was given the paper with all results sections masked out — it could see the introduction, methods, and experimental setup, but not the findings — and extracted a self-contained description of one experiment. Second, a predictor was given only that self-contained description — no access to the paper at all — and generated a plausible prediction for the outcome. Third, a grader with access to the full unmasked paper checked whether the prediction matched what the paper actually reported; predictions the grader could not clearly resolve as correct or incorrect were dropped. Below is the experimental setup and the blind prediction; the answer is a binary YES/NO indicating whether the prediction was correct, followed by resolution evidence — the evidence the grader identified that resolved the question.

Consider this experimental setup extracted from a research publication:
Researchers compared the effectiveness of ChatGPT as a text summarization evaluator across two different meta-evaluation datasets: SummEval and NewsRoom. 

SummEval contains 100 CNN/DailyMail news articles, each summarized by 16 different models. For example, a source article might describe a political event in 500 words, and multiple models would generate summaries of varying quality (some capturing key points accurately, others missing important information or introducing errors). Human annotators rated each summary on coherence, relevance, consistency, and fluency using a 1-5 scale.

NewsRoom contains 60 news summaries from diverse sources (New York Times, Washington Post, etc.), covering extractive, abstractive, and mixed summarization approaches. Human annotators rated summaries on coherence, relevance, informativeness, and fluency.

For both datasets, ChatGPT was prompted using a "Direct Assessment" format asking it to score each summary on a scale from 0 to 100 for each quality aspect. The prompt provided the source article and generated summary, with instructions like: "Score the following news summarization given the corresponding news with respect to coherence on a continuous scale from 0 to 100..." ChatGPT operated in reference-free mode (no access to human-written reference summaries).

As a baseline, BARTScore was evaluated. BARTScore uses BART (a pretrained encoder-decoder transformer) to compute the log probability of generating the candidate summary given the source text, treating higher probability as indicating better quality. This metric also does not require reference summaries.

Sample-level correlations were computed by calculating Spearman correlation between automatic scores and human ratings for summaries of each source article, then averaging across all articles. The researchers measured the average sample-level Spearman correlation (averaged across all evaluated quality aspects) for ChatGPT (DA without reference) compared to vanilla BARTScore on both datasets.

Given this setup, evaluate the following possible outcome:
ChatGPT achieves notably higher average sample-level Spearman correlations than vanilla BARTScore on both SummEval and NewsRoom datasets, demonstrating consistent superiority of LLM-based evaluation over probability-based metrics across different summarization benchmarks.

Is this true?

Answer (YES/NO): NO